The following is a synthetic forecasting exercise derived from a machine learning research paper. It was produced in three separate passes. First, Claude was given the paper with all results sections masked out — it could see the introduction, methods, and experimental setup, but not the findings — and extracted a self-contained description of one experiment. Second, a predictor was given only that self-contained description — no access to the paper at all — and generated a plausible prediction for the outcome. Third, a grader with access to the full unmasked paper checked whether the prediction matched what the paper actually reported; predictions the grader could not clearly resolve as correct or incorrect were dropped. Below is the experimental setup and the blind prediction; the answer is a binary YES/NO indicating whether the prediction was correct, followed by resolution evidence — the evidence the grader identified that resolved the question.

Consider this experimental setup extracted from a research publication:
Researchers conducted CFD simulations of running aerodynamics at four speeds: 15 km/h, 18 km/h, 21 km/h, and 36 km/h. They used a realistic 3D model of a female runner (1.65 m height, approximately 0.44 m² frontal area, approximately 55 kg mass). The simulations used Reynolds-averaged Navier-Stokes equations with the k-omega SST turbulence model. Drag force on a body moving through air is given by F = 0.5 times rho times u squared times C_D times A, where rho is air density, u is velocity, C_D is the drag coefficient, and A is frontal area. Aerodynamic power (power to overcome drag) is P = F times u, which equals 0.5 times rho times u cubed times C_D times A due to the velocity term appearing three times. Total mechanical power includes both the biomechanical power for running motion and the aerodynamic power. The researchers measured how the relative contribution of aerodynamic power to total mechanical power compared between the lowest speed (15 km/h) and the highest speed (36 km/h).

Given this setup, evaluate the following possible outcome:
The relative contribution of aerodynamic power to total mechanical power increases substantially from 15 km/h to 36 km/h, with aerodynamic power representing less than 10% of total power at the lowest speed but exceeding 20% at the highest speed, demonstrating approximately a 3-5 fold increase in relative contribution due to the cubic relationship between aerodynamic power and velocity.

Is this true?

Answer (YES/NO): NO